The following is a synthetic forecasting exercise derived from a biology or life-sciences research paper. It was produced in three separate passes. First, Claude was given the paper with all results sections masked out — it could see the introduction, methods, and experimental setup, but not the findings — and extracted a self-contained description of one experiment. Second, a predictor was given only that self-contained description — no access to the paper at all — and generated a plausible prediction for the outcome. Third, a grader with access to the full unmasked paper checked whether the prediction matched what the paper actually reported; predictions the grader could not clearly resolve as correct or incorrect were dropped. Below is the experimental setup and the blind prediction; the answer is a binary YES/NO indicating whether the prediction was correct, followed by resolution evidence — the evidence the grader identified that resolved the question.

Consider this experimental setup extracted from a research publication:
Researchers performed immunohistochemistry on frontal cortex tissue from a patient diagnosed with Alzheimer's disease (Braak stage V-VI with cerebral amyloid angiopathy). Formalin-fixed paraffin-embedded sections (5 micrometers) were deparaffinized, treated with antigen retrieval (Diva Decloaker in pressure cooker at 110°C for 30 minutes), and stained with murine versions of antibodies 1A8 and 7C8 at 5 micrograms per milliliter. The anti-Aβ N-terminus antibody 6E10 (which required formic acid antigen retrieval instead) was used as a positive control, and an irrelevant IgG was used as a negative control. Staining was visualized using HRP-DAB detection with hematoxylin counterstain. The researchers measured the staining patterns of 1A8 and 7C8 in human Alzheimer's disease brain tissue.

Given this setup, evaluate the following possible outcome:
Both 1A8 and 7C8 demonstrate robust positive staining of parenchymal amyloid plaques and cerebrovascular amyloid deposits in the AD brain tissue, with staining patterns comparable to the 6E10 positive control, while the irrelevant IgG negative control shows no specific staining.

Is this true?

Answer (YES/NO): NO